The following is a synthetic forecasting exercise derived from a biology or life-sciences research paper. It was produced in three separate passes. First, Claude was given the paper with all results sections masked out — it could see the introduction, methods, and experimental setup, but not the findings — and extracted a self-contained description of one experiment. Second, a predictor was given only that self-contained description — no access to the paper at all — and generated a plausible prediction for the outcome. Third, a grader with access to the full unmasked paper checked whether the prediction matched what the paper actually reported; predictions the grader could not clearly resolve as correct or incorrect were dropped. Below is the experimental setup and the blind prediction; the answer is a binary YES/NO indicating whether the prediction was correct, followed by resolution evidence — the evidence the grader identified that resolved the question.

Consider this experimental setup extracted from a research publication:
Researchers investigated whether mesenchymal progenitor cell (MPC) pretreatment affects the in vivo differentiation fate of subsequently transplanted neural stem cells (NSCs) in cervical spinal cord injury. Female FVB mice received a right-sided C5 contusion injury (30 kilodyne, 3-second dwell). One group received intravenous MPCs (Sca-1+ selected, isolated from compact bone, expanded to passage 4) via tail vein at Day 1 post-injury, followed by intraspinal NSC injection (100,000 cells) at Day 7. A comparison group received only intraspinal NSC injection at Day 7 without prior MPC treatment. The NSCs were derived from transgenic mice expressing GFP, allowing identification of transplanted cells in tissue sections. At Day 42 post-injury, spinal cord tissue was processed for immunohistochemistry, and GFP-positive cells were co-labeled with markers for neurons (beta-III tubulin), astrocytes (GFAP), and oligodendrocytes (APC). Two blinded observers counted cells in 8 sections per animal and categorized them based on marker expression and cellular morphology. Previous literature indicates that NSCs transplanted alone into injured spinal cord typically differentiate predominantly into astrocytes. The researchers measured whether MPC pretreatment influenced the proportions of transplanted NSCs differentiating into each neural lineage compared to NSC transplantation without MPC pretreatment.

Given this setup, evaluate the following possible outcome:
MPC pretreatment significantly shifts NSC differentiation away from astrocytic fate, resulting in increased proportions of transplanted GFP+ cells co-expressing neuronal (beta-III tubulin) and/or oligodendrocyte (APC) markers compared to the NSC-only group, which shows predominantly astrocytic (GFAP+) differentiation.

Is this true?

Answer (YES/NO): NO